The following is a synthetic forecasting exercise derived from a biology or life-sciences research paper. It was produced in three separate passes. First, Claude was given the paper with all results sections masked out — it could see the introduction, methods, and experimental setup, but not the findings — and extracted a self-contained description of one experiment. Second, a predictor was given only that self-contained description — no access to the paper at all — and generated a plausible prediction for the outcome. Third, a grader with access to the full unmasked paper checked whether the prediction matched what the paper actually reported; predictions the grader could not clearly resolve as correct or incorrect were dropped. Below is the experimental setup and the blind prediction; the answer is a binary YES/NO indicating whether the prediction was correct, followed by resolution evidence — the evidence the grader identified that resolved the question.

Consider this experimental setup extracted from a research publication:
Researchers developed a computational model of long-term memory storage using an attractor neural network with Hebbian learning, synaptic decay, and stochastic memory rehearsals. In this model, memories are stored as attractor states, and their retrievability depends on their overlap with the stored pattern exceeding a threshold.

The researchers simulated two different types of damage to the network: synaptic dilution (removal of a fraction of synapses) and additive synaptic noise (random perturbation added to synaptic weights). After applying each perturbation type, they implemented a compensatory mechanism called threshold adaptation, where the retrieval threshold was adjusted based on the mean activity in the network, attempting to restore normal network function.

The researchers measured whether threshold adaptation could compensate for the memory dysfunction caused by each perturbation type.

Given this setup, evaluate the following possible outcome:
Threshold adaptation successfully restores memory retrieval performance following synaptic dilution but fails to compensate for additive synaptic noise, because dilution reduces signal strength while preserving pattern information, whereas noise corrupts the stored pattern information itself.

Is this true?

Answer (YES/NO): NO